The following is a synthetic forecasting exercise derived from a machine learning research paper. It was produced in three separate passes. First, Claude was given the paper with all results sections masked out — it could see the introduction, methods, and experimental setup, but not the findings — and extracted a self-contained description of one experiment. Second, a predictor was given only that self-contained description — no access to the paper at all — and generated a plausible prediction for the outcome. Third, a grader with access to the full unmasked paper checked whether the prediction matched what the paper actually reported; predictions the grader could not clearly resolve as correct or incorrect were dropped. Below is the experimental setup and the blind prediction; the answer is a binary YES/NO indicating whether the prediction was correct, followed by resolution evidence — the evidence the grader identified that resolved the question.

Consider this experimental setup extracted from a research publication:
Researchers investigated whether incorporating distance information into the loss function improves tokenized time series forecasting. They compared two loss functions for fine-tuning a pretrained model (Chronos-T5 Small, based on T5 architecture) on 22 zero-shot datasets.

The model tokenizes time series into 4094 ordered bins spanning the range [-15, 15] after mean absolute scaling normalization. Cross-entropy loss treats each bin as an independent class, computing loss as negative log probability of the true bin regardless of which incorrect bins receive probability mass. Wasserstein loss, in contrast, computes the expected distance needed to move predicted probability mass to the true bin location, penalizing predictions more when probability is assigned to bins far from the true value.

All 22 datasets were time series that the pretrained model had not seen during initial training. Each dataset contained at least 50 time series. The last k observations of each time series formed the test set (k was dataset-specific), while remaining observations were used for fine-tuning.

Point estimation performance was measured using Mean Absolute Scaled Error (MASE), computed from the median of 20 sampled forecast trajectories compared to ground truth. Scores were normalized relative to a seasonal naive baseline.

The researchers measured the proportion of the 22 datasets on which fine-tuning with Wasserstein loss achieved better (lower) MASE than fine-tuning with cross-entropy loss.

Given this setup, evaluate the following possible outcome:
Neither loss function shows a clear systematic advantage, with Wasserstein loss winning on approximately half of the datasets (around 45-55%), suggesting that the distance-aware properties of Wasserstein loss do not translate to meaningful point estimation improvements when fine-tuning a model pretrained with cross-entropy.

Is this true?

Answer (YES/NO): NO